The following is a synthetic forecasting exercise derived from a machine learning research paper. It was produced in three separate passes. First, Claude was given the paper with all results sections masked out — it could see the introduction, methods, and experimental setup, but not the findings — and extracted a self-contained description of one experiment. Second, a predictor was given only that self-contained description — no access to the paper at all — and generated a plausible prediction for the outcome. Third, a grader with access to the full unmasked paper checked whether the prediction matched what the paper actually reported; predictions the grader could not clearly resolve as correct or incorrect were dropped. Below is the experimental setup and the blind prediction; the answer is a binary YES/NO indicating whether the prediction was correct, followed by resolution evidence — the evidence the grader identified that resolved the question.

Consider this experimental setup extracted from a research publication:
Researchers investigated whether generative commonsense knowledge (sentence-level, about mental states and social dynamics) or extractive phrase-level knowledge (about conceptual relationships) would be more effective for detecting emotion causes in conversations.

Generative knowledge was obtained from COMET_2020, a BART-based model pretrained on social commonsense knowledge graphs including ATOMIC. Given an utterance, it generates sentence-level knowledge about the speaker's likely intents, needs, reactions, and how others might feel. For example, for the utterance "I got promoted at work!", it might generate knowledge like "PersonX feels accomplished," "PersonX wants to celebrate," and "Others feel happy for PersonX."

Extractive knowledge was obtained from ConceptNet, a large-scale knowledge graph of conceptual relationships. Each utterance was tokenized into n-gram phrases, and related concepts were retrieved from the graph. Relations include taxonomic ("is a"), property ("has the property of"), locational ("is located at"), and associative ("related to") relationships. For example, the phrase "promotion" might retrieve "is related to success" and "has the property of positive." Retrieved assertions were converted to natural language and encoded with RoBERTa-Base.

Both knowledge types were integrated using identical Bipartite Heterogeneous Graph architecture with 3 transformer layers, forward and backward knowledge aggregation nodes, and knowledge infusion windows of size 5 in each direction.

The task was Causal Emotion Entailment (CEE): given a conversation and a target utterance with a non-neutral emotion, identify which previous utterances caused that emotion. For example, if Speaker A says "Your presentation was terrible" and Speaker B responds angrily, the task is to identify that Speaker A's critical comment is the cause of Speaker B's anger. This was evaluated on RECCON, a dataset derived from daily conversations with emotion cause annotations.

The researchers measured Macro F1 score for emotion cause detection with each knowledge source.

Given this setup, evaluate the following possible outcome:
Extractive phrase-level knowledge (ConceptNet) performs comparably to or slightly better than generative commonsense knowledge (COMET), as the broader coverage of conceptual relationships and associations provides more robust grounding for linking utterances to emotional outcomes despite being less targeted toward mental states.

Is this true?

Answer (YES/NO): NO